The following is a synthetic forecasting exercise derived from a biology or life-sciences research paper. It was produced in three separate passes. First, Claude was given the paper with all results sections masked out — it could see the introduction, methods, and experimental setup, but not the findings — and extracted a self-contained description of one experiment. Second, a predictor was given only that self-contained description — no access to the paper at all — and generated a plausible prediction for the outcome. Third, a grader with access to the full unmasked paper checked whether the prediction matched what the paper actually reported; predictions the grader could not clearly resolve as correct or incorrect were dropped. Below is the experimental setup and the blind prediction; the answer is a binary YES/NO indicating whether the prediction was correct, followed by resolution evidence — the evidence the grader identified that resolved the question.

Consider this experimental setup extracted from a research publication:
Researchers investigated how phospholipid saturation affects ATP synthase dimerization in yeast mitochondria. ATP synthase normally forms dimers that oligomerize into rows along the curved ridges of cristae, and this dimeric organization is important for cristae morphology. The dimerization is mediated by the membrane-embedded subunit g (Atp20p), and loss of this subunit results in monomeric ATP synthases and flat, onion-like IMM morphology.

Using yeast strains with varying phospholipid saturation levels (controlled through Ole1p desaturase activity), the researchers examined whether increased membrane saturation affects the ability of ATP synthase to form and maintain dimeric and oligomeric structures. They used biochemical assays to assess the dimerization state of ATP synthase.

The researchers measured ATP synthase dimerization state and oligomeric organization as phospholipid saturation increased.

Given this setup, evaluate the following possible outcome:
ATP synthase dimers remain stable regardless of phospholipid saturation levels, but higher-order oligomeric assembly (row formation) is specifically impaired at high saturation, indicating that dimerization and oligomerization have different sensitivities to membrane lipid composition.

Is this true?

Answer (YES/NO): NO